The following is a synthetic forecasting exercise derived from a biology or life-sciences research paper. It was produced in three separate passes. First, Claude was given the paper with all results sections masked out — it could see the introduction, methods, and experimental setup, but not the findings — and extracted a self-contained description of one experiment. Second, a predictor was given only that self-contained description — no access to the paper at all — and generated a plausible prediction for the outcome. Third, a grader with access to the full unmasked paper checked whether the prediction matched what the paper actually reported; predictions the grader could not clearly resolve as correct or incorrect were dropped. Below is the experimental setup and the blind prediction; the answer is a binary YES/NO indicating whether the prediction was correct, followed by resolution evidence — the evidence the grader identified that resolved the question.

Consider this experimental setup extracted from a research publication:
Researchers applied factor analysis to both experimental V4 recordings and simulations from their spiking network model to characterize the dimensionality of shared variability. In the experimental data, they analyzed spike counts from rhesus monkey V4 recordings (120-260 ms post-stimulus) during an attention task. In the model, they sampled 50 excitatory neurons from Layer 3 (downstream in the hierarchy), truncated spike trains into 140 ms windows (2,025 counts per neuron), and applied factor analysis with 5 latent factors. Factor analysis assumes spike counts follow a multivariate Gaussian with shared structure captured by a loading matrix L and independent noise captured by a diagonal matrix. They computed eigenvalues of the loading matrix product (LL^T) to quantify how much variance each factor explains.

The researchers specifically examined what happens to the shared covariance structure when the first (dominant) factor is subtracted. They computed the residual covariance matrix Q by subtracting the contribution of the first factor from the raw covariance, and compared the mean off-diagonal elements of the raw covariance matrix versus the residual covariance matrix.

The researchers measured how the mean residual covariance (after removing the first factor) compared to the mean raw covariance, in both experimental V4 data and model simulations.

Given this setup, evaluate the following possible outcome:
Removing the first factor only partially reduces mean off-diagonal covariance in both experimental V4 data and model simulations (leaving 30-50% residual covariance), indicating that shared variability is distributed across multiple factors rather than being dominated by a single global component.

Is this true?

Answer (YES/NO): NO